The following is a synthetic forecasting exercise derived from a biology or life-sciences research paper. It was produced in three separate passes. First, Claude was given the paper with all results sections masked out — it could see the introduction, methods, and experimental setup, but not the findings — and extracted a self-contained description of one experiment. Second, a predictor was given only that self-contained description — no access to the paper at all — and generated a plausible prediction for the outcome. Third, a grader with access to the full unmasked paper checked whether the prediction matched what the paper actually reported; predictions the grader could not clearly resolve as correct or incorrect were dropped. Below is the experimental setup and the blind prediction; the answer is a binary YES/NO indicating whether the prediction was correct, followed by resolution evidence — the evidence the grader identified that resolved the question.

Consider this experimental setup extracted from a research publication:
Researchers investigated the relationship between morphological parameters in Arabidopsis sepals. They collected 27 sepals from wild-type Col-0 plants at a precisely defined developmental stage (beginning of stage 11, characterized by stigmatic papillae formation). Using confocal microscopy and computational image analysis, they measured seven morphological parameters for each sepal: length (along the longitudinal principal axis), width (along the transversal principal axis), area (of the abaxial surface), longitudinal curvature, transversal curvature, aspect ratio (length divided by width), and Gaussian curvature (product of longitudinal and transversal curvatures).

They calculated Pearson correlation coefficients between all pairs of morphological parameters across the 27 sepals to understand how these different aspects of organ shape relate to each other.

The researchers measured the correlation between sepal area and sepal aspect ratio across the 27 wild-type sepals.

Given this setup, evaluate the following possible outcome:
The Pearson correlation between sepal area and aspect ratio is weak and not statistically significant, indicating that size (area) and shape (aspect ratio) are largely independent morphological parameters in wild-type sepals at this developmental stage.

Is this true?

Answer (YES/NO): YES